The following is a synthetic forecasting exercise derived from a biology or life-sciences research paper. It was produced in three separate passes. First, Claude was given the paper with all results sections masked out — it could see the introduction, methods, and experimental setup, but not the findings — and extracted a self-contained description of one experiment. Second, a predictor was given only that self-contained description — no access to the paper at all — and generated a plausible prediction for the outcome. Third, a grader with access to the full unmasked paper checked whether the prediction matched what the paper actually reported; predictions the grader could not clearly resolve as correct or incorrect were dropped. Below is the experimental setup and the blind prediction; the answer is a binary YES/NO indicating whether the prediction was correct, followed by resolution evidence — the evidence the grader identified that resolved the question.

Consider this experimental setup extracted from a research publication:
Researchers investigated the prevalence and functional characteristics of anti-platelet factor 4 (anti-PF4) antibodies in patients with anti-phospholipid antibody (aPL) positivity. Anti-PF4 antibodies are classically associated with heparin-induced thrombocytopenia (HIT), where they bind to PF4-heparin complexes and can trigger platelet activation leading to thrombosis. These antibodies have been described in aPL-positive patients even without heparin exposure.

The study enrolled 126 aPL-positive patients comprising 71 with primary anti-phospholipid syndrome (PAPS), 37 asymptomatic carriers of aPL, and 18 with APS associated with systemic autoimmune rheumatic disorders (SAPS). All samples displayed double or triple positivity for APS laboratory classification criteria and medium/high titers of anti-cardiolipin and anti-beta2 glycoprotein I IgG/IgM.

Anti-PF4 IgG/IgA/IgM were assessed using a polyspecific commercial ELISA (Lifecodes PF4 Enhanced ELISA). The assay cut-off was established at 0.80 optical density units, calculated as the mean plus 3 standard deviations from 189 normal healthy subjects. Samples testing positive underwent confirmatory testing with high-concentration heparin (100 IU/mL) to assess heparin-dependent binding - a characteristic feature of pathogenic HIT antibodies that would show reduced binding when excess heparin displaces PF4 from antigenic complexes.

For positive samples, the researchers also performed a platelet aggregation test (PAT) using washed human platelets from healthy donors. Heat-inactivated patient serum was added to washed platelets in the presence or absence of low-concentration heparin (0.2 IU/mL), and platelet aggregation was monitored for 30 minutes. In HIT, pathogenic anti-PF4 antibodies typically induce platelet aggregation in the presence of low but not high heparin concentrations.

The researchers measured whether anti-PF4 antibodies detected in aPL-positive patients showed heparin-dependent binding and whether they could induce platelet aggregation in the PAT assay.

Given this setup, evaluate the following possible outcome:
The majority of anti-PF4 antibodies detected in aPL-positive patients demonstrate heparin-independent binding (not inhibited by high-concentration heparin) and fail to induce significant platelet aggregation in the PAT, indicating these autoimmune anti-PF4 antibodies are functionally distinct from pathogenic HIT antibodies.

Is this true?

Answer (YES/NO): NO